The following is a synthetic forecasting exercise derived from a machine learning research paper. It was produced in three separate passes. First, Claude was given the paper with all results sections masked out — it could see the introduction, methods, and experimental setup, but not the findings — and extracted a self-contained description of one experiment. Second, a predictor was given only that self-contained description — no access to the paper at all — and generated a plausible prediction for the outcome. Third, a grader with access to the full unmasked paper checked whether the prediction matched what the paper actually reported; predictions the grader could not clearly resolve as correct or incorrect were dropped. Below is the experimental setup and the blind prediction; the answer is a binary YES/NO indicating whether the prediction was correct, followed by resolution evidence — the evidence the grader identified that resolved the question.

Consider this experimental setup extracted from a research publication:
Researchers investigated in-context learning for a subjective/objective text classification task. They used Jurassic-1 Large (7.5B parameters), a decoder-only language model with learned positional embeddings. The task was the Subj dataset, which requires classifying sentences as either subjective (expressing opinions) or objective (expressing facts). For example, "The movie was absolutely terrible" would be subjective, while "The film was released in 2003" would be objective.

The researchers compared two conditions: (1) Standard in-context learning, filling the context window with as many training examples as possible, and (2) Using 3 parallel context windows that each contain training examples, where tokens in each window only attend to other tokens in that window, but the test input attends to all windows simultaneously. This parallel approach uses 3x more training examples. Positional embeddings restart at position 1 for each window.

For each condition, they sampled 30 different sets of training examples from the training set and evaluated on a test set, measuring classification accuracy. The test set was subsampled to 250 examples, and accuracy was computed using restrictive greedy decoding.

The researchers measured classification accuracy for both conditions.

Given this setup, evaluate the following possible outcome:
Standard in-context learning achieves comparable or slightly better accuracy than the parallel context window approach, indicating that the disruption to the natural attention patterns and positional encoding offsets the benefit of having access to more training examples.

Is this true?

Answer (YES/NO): NO